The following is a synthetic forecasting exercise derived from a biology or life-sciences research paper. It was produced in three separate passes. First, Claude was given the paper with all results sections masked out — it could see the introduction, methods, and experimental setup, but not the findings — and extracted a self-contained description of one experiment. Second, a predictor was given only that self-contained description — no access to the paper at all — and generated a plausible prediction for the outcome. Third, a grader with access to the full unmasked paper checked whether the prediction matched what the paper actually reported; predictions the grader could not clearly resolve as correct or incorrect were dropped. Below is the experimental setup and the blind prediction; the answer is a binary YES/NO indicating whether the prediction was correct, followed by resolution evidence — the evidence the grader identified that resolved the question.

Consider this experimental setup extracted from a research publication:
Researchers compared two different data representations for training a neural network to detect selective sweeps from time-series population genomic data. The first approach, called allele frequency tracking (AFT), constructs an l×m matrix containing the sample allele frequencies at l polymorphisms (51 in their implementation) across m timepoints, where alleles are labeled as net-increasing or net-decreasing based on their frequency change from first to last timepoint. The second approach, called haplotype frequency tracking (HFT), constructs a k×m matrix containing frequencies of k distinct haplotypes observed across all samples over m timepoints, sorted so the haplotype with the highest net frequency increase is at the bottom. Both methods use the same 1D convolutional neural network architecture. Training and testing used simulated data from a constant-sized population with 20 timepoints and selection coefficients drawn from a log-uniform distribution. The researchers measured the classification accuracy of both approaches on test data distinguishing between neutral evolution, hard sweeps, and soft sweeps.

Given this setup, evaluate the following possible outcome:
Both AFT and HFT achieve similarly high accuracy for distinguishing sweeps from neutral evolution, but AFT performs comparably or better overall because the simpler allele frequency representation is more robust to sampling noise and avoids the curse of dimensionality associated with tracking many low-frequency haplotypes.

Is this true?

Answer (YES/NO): NO